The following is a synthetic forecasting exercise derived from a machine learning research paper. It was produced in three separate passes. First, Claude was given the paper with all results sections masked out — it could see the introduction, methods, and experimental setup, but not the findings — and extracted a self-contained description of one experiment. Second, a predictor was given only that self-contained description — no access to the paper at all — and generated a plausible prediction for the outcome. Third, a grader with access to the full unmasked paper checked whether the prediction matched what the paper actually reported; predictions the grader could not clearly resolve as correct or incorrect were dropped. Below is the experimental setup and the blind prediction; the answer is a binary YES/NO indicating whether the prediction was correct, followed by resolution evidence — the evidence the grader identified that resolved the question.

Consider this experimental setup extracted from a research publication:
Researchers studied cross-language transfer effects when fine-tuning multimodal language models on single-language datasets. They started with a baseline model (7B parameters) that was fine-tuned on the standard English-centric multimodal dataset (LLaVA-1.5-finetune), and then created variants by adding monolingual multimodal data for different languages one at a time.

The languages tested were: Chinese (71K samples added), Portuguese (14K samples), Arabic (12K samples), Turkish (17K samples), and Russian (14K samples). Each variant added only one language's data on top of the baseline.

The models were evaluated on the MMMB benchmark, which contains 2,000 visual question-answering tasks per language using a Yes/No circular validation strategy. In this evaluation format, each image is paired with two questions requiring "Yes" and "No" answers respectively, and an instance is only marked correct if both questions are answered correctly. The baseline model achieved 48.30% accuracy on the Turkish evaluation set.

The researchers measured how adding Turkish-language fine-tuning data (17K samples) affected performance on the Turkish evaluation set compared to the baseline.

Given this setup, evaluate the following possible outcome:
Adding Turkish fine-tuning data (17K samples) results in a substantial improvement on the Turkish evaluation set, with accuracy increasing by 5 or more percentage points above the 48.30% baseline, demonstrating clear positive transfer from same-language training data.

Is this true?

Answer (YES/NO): YES